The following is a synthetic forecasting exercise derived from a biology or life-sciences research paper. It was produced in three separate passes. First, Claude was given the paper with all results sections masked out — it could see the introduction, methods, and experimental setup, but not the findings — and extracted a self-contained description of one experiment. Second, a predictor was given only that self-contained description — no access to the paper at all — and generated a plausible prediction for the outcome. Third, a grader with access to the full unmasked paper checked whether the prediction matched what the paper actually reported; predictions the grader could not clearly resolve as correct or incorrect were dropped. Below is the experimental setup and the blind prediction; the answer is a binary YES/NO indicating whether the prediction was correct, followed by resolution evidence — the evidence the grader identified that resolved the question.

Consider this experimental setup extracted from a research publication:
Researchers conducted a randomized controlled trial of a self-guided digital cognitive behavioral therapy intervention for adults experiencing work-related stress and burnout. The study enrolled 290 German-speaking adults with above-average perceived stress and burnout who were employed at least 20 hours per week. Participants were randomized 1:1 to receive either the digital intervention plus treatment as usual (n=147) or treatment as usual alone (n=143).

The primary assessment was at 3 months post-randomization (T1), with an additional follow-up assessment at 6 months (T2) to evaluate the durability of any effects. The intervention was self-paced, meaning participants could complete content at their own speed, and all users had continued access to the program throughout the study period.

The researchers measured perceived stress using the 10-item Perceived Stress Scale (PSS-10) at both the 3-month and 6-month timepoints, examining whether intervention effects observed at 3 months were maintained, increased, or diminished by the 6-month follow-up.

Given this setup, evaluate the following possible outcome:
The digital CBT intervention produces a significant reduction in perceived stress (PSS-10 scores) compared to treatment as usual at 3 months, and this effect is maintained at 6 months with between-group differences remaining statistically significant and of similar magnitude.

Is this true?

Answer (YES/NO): NO